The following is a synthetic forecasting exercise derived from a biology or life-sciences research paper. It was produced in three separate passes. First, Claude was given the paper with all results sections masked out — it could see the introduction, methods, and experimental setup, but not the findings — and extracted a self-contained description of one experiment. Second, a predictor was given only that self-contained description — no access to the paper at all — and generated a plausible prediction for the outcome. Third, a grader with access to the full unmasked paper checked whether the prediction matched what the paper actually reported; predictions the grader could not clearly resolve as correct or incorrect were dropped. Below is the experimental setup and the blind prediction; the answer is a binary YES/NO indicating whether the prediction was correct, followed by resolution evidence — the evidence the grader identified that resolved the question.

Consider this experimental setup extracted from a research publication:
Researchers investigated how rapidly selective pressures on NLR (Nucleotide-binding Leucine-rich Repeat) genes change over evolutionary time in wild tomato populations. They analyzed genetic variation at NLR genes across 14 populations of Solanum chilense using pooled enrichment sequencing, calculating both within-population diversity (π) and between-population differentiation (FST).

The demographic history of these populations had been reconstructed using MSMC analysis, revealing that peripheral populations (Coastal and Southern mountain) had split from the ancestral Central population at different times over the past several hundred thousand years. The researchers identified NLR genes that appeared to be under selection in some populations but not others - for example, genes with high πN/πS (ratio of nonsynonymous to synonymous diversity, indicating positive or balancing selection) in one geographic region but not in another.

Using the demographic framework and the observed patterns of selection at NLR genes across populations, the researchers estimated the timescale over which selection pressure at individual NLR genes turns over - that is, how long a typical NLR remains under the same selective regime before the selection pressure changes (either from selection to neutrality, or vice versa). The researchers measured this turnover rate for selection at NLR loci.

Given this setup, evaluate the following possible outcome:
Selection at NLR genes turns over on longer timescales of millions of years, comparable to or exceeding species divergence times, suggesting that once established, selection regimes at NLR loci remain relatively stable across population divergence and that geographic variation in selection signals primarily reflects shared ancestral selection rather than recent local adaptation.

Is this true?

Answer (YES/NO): NO